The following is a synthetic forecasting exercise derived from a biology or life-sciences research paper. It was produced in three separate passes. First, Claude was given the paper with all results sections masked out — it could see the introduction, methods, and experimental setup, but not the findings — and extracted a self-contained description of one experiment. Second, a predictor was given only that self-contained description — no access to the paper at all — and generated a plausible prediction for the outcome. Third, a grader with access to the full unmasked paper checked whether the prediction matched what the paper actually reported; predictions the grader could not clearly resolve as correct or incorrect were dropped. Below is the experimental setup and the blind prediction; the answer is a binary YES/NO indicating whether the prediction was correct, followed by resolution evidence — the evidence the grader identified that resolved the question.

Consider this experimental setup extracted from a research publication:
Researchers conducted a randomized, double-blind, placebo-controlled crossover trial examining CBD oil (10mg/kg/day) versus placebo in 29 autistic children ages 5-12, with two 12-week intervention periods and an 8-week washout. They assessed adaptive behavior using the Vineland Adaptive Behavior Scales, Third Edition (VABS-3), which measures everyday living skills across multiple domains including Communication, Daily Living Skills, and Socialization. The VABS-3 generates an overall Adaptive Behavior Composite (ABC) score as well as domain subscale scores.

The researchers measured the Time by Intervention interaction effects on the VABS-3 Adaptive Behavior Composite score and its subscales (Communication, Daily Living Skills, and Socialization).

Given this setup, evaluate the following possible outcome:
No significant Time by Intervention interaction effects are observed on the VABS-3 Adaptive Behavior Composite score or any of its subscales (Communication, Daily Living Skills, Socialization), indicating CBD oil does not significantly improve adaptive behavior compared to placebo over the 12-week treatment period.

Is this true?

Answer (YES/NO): YES